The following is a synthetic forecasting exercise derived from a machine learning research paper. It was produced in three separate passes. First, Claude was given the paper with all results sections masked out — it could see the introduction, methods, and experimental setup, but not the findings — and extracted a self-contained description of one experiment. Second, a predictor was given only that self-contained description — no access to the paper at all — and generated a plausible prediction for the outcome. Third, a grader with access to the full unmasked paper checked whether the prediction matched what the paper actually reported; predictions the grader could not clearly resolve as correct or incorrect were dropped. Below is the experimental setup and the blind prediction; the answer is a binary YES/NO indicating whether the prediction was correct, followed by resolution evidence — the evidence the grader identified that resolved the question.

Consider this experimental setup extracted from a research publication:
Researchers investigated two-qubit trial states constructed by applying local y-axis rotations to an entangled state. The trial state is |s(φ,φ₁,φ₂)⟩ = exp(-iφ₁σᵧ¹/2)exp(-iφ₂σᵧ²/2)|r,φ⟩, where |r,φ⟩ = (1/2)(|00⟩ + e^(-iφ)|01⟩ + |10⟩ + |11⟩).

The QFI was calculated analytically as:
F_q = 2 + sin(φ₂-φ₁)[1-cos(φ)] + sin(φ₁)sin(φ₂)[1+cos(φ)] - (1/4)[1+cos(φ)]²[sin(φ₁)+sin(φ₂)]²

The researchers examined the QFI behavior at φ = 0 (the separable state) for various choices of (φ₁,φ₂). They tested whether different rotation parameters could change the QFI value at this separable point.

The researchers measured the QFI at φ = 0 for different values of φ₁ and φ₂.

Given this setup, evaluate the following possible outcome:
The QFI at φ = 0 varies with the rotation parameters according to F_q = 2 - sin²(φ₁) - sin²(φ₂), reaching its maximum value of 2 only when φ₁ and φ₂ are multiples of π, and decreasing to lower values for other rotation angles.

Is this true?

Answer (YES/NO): YES